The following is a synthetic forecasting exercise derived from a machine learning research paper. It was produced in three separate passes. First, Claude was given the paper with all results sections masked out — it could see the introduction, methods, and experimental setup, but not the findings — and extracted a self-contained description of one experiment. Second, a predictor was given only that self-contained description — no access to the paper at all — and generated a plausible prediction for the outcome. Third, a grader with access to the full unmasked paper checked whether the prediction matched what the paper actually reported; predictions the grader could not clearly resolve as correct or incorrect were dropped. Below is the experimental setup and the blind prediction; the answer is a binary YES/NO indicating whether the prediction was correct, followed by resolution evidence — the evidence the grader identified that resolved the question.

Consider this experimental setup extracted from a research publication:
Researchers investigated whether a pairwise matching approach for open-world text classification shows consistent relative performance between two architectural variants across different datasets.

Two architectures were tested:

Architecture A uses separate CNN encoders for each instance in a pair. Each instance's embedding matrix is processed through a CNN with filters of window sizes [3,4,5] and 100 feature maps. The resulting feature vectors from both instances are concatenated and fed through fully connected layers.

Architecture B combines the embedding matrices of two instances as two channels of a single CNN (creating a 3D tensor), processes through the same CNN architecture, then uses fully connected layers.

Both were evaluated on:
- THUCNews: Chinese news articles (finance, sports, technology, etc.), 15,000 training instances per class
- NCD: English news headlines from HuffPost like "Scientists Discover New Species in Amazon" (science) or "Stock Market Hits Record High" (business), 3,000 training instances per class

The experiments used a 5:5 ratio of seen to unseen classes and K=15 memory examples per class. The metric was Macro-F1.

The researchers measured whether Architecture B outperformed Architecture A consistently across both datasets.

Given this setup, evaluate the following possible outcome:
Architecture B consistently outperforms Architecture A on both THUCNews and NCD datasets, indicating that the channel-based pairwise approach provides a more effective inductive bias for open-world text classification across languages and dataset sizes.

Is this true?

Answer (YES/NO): NO